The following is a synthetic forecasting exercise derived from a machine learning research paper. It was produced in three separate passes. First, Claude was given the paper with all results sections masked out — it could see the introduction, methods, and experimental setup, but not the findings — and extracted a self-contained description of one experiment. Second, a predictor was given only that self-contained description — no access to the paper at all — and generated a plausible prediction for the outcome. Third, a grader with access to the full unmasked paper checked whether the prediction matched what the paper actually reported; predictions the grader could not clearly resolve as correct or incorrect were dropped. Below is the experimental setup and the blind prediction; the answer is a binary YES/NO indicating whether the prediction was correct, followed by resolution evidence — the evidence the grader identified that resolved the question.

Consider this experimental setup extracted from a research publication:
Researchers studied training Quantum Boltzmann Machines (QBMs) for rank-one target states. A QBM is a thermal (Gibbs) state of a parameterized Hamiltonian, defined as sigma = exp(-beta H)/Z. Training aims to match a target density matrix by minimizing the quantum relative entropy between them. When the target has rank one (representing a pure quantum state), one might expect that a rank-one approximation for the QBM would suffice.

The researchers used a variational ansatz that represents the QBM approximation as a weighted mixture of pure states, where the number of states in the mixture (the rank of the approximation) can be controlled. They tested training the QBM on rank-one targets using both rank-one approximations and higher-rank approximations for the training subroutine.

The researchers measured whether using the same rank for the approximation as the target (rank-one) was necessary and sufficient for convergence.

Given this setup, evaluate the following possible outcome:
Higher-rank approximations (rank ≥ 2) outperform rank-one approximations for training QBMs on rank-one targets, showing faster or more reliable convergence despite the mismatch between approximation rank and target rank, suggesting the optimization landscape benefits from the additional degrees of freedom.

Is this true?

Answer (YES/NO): YES